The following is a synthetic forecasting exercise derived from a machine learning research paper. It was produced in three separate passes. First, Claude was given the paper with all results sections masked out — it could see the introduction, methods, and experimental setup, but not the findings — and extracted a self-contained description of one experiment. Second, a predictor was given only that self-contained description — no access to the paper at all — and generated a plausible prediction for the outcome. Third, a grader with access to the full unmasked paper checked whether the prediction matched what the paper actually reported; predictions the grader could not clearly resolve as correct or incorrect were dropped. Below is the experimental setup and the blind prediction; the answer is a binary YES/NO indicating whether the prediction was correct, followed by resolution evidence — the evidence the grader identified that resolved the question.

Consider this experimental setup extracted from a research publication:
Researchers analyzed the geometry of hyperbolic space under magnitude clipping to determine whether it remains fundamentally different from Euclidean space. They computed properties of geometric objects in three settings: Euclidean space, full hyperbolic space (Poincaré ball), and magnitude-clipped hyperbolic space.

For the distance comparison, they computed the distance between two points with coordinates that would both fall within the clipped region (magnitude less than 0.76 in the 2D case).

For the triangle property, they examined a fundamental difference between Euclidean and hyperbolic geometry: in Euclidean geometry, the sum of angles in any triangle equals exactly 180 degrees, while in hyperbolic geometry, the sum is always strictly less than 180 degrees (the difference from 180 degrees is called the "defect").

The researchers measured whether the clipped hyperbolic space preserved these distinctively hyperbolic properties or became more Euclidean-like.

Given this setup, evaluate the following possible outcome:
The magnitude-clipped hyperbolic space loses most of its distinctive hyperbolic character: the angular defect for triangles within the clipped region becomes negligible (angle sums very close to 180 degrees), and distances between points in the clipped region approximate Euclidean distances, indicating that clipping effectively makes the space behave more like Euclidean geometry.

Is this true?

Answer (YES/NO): NO